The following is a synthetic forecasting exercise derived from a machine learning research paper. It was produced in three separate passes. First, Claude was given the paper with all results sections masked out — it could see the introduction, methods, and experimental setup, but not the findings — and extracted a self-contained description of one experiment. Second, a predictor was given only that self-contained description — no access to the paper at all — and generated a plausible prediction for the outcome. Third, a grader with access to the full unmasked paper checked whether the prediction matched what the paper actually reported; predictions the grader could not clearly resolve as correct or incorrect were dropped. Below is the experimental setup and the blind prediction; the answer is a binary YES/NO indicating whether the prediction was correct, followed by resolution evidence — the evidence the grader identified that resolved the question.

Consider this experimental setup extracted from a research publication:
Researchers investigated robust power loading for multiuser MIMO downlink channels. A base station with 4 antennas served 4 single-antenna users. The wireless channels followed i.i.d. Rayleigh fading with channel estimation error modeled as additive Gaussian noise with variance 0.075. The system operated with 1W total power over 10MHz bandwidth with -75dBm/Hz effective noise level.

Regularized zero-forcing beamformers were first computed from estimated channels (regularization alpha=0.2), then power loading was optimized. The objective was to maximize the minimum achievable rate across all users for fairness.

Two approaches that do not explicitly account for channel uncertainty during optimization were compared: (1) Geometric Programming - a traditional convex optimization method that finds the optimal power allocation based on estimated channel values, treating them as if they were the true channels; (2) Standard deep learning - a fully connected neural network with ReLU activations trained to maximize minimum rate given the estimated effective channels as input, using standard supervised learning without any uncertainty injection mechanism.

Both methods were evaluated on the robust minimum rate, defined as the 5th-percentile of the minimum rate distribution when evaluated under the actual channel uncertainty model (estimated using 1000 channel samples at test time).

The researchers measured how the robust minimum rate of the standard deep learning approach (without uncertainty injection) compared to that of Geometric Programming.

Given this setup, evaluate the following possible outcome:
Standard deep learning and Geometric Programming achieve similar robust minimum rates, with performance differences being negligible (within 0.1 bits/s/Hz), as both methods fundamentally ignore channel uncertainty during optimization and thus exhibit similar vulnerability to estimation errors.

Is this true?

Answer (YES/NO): NO